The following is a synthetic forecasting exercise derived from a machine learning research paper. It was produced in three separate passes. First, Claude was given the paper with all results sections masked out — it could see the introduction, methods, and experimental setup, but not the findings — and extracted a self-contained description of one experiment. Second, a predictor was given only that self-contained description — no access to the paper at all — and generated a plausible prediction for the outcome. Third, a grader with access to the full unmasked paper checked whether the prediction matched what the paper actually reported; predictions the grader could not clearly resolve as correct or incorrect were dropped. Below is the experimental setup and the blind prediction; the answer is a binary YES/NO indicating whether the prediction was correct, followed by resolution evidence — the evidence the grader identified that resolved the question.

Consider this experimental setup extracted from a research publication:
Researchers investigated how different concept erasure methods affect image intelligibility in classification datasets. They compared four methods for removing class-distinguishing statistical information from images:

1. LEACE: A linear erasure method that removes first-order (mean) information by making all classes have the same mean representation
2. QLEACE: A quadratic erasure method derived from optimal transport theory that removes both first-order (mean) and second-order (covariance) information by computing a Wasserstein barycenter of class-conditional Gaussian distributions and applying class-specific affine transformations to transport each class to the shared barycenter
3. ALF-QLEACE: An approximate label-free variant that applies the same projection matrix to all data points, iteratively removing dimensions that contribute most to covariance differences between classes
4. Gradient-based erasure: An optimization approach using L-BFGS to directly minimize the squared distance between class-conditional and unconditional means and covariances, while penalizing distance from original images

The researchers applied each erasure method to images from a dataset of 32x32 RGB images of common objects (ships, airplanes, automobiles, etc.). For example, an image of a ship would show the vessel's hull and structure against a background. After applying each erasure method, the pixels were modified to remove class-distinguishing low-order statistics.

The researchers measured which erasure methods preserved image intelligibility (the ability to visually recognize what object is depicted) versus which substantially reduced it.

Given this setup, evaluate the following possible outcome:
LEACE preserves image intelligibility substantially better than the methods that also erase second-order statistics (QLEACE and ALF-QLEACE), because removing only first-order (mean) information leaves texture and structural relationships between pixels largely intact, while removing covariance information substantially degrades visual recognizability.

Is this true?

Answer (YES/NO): YES